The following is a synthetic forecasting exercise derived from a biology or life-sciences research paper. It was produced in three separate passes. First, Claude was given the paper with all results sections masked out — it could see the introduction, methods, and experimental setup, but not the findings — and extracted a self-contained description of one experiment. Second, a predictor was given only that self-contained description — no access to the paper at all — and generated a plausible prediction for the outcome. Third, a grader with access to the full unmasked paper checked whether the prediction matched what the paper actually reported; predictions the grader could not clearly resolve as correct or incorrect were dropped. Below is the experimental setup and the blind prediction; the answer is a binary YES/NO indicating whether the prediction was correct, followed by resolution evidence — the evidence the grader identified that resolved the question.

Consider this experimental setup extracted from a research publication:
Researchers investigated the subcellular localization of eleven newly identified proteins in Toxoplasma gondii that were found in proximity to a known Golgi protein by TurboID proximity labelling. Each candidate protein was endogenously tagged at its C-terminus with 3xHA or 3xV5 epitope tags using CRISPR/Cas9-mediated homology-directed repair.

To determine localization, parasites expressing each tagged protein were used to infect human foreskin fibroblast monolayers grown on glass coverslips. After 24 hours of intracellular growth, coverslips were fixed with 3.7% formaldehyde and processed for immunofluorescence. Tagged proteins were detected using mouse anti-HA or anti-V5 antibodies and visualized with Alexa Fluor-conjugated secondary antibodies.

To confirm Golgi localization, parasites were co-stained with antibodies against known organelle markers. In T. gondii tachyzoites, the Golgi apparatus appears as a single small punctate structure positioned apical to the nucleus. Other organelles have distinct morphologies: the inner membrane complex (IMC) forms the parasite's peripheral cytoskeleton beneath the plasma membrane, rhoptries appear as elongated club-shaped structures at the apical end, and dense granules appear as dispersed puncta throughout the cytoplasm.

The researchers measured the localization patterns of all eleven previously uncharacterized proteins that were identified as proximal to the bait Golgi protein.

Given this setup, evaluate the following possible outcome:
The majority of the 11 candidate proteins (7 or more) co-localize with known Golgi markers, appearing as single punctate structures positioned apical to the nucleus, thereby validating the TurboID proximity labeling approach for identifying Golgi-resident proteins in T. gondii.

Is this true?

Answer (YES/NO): NO